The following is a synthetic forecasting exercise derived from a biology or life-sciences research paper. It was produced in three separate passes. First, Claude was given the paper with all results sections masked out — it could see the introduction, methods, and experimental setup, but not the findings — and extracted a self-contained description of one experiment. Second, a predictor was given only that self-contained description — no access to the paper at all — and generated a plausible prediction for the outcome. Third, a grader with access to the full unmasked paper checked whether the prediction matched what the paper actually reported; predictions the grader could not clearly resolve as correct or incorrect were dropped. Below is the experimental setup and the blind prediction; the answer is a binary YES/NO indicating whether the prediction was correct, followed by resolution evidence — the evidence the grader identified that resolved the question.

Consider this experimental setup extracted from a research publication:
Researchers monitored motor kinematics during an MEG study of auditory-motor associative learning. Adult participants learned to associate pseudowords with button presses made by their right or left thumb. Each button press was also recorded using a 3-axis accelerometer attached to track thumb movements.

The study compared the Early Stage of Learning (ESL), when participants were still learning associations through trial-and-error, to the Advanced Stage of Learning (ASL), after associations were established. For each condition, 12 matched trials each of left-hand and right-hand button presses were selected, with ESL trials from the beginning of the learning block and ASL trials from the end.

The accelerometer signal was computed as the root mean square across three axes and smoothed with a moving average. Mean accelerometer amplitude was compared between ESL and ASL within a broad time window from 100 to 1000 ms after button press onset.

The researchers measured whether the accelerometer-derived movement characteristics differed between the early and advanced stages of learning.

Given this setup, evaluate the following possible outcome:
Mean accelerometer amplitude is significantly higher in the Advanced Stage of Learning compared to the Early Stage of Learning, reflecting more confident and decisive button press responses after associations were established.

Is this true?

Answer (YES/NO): NO